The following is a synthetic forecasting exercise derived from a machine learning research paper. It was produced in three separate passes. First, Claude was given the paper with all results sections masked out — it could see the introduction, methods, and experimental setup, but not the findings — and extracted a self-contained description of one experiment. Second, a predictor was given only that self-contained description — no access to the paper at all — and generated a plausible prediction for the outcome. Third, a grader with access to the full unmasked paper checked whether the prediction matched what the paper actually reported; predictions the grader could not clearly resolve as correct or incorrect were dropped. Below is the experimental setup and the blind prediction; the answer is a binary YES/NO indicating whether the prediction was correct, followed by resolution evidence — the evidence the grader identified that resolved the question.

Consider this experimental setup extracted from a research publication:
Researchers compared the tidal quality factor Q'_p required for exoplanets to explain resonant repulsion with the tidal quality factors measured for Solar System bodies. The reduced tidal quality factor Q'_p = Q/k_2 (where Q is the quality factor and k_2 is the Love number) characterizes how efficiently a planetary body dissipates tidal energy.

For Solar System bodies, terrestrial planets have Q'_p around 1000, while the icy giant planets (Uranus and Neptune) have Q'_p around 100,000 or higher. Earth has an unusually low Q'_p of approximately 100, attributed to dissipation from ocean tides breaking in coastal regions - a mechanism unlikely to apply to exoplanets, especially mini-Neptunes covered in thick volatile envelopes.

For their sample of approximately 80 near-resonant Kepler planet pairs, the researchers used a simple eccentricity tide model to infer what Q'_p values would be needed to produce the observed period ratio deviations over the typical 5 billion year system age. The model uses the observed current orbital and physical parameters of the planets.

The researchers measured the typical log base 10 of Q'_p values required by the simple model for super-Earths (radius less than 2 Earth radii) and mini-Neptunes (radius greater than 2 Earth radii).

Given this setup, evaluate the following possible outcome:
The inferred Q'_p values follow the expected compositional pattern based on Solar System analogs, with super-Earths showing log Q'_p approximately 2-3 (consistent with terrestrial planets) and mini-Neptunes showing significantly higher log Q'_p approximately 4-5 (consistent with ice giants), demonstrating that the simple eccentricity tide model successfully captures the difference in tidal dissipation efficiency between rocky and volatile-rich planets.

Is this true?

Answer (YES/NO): NO